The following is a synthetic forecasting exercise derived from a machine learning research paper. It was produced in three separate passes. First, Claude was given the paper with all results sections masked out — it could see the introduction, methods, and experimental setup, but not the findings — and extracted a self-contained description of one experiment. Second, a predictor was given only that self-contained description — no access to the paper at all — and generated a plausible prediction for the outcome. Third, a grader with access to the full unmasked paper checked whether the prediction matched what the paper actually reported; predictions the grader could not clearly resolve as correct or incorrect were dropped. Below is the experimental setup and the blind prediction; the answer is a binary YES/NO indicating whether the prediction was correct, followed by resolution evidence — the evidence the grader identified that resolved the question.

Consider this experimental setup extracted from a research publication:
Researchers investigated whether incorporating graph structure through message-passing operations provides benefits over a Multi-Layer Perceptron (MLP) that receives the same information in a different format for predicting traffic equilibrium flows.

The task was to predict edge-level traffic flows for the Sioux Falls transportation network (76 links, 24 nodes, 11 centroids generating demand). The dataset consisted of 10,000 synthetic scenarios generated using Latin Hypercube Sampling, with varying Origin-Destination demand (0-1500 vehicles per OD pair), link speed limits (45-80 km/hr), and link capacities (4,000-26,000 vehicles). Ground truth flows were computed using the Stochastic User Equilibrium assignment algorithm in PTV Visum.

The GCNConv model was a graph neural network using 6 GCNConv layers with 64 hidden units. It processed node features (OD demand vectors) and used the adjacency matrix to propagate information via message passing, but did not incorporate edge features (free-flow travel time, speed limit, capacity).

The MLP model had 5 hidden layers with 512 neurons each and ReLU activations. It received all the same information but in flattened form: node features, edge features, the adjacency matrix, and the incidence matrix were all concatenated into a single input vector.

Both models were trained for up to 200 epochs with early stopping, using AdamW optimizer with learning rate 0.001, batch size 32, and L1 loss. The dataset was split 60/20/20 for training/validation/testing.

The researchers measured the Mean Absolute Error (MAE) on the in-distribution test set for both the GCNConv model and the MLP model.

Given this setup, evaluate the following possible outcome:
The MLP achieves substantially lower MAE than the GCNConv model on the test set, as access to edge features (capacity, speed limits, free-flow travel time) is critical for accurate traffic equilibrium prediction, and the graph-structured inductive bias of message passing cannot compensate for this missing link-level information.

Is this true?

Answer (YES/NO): YES